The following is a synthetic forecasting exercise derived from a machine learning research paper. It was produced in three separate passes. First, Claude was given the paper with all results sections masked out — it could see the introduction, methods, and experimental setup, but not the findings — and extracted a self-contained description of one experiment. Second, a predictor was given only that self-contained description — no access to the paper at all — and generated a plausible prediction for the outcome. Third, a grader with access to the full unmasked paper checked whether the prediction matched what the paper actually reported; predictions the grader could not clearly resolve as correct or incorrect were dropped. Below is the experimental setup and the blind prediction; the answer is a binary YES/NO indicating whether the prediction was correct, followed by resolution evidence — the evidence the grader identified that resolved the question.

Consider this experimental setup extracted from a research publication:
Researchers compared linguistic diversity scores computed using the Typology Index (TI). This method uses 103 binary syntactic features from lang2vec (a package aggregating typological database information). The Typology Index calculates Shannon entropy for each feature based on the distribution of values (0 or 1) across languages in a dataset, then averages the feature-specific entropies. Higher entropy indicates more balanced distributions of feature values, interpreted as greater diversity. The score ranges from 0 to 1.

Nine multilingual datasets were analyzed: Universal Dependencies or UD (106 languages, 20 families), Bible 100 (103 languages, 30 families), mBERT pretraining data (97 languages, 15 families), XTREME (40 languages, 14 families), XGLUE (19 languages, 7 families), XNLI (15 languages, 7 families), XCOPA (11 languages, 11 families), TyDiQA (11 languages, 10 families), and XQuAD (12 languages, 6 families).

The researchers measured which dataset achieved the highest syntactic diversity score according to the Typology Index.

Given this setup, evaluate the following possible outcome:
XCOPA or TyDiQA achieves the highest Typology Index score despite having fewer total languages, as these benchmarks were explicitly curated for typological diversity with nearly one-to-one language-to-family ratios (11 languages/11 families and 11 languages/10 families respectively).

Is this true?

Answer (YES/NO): NO